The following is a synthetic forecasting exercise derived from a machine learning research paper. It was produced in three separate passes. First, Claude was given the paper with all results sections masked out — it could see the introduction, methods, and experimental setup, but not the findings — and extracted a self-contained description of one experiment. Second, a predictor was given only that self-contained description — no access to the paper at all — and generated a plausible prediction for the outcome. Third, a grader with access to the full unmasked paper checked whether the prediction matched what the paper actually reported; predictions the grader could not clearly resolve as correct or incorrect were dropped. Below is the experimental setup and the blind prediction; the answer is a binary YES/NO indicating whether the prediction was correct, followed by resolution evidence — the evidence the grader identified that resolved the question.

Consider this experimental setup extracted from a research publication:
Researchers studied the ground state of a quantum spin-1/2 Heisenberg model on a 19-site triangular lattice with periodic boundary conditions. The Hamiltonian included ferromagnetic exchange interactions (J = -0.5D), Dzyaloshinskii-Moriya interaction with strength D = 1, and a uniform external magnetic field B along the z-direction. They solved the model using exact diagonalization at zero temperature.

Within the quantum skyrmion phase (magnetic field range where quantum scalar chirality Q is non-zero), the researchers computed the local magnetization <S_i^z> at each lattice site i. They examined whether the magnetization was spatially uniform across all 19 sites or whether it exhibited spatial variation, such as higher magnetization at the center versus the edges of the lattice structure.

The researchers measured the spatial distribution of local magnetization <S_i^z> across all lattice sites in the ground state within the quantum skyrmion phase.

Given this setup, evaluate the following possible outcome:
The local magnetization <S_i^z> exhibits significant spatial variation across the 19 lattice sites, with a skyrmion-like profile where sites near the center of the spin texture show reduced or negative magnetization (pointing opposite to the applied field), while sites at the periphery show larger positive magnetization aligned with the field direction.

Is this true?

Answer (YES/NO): NO